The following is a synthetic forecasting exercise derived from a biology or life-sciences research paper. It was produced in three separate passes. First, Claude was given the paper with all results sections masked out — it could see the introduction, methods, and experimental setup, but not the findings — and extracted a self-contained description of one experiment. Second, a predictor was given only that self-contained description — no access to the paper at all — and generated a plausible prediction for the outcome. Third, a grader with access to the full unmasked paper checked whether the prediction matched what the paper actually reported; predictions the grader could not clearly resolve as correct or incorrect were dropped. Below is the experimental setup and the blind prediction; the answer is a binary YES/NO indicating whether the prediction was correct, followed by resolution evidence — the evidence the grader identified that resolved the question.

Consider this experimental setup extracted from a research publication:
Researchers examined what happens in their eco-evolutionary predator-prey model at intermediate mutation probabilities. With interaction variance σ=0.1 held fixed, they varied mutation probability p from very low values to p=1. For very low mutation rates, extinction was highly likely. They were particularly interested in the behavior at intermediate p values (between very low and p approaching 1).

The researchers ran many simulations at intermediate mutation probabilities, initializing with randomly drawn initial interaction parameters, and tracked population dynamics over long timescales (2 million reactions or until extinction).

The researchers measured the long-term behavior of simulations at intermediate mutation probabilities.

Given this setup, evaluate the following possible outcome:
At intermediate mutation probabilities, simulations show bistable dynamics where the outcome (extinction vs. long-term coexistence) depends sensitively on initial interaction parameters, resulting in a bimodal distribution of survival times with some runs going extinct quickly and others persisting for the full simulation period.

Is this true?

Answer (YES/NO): NO